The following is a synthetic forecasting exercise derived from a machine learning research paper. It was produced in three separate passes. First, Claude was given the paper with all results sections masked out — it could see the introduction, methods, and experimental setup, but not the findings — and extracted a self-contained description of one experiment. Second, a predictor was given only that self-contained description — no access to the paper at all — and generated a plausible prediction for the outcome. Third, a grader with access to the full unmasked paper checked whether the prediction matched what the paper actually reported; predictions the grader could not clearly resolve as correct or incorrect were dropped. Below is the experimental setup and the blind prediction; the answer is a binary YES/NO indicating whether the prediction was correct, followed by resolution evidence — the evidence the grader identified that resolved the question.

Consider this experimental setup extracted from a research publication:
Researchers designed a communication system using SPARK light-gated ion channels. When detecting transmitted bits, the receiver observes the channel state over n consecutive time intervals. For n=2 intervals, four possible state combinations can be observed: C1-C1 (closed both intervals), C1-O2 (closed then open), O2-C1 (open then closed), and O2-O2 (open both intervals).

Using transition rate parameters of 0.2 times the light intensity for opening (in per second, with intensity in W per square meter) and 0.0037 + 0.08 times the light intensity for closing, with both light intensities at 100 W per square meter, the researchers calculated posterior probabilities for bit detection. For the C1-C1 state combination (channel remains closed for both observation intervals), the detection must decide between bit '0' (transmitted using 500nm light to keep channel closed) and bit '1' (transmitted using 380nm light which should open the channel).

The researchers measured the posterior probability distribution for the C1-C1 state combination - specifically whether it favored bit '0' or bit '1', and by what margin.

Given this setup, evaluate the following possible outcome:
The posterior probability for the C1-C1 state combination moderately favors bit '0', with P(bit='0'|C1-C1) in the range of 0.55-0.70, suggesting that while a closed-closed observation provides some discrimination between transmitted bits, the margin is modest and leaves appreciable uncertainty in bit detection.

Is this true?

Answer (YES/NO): YES